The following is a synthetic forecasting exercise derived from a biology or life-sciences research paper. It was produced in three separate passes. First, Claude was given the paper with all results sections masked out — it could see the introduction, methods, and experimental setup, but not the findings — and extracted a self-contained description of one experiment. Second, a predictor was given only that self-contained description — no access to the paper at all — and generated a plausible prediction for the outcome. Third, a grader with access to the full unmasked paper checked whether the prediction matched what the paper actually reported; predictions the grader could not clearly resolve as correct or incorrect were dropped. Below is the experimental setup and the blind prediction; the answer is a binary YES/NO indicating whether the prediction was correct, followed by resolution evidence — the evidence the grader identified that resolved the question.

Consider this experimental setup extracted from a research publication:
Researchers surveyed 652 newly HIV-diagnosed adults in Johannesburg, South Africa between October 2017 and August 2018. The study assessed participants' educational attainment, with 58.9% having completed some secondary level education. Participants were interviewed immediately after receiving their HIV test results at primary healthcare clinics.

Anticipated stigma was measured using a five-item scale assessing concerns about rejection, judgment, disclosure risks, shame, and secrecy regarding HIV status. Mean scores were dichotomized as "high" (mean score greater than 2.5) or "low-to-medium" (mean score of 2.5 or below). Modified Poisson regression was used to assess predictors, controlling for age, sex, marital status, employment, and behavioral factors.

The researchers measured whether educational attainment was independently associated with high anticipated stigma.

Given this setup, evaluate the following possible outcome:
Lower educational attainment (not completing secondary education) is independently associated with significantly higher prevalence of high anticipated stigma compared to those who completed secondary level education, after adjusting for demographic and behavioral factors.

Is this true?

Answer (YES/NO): NO